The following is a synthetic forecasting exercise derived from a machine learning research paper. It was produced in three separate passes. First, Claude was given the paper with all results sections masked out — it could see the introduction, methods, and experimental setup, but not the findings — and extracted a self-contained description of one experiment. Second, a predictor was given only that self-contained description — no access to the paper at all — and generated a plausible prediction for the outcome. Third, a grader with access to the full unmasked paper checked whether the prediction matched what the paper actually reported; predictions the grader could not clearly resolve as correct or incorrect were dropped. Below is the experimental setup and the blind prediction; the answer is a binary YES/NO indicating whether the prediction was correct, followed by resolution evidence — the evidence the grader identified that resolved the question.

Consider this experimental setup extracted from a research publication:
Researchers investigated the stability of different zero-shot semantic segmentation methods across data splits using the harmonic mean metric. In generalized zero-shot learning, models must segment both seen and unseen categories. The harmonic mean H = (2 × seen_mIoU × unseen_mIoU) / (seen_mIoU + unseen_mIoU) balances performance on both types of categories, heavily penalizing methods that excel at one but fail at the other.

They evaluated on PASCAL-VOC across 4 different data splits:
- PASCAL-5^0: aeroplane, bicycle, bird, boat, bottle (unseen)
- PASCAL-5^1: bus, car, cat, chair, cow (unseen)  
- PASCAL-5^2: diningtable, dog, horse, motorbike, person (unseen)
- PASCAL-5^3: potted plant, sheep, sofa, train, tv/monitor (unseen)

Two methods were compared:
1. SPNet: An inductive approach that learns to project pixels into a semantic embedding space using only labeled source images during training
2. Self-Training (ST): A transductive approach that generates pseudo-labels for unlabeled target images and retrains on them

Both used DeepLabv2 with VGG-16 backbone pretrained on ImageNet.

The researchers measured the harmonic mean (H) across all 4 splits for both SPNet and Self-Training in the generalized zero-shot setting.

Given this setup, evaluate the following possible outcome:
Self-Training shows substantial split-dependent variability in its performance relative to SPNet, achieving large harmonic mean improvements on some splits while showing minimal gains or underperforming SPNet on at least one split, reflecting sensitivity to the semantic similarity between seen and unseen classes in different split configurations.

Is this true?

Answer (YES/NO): YES